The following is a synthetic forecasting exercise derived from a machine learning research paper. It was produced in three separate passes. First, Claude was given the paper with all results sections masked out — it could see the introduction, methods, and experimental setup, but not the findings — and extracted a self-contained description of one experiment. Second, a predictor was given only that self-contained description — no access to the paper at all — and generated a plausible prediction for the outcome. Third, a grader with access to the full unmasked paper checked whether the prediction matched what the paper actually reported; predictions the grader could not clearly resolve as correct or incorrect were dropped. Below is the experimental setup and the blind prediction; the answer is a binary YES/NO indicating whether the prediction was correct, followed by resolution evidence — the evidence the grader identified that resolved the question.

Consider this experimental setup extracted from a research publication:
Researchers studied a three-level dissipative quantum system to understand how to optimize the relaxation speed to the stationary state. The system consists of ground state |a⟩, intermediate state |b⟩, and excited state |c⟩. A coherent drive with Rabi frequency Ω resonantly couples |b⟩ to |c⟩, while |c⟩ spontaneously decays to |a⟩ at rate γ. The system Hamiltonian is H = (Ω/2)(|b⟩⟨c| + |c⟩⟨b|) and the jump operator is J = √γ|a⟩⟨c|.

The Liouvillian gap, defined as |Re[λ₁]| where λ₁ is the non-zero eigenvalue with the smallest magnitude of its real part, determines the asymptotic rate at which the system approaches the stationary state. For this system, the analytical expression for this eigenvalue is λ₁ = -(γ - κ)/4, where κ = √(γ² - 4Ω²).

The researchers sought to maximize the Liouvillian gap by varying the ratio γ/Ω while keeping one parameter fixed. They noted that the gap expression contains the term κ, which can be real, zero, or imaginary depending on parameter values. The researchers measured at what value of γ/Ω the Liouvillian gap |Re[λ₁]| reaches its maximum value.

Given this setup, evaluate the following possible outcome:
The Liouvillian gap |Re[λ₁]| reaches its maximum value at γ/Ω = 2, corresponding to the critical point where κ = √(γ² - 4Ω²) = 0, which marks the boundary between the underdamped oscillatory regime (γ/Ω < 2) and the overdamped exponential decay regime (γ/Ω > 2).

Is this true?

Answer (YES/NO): YES